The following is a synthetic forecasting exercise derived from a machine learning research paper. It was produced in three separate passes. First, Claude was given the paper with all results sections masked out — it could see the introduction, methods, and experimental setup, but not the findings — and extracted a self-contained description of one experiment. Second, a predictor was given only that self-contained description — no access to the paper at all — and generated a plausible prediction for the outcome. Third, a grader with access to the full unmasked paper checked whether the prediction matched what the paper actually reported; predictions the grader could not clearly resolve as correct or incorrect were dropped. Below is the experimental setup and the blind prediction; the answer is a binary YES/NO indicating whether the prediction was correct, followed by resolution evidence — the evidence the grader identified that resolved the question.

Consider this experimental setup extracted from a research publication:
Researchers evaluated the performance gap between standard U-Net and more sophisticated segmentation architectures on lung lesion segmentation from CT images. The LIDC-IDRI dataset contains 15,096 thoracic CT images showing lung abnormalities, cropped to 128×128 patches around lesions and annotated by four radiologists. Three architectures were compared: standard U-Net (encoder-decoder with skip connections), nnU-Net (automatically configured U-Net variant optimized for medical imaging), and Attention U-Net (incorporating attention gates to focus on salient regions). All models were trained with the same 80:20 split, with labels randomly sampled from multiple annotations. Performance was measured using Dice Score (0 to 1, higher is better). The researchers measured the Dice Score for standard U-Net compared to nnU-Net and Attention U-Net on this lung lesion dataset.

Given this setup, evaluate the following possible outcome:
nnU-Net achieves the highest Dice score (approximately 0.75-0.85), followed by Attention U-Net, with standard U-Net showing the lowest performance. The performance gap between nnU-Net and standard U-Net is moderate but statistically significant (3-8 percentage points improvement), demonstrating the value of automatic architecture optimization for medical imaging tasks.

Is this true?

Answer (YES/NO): NO